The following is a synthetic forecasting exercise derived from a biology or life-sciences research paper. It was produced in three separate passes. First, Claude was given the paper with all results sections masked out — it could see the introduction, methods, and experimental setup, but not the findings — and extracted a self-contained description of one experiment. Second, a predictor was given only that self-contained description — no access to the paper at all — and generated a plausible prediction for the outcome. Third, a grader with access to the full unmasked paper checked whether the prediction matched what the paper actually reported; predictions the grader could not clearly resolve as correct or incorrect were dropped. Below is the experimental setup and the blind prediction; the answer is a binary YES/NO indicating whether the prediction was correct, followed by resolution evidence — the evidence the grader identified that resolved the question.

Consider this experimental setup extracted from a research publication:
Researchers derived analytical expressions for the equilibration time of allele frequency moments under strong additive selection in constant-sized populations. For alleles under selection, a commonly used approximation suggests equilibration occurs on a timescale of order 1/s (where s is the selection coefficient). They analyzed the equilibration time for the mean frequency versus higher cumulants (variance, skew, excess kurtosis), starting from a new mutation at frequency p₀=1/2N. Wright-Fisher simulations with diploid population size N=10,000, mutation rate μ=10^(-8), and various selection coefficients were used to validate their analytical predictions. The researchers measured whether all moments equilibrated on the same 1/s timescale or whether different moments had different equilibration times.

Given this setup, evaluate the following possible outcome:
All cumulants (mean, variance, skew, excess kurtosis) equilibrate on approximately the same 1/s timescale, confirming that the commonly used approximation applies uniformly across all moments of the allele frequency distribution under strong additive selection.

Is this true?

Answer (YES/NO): NO